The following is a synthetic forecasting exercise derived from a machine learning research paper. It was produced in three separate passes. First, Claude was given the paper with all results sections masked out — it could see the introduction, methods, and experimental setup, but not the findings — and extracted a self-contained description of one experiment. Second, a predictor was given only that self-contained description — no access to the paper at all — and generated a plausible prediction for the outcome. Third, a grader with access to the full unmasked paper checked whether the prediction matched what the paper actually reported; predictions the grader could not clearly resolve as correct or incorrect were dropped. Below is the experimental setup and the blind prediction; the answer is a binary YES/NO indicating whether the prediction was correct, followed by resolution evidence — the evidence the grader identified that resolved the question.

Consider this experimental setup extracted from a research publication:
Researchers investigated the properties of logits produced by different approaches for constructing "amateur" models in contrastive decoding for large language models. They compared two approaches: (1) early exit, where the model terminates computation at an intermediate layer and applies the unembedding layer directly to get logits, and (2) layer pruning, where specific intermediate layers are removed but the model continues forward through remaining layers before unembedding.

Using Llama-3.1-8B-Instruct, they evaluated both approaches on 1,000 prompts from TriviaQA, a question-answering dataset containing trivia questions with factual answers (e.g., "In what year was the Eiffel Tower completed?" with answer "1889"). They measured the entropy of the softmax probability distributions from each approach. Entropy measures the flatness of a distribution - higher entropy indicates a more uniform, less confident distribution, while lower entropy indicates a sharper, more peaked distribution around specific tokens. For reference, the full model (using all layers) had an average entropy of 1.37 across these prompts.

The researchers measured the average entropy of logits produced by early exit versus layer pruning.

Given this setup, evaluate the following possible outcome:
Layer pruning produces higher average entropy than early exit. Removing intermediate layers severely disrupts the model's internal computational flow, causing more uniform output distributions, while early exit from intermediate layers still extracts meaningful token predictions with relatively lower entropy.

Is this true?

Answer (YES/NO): NO